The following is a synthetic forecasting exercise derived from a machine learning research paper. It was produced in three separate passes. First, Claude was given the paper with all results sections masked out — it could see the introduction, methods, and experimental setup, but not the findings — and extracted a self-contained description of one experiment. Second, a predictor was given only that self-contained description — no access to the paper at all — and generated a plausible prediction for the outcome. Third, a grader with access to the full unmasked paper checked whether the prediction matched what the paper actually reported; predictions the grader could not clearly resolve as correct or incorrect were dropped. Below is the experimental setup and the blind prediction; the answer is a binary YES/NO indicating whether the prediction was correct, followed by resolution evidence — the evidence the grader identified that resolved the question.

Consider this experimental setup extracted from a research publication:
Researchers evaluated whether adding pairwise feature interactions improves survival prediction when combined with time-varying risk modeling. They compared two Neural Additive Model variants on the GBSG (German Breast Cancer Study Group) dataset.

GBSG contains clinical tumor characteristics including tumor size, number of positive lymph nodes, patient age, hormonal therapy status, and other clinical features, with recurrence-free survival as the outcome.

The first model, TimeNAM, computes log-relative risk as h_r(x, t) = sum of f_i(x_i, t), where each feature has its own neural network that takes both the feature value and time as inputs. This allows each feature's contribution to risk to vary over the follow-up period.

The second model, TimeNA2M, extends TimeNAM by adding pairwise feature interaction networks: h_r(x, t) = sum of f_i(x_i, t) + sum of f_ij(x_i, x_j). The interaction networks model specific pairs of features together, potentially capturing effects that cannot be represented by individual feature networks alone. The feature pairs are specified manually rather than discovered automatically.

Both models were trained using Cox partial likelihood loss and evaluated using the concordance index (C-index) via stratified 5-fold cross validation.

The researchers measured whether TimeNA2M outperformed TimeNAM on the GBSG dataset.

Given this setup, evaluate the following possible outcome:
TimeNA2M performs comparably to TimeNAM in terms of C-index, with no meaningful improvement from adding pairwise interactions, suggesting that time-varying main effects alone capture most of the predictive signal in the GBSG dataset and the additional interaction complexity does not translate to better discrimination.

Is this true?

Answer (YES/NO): NO